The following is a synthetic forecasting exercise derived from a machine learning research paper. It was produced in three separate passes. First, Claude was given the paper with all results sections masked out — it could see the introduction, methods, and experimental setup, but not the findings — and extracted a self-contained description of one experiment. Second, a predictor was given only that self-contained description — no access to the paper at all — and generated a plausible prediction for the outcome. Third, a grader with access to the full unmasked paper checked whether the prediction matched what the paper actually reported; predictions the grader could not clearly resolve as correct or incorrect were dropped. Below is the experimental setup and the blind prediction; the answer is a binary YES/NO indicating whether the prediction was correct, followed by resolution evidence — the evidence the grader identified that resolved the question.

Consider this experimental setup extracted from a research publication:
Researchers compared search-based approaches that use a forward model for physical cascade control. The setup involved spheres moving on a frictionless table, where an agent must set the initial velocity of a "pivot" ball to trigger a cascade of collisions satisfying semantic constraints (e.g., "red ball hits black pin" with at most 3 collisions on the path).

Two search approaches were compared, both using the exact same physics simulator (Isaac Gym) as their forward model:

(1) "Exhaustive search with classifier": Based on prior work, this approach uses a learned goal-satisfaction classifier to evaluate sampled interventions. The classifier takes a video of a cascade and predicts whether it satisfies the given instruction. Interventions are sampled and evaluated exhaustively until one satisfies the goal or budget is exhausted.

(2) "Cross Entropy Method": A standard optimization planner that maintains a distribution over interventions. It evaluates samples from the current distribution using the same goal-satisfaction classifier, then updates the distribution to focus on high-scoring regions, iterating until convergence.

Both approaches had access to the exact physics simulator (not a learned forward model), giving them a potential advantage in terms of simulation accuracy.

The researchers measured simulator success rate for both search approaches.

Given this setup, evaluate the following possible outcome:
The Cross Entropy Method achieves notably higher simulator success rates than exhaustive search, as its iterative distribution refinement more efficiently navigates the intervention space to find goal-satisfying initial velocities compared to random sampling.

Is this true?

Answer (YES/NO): NO